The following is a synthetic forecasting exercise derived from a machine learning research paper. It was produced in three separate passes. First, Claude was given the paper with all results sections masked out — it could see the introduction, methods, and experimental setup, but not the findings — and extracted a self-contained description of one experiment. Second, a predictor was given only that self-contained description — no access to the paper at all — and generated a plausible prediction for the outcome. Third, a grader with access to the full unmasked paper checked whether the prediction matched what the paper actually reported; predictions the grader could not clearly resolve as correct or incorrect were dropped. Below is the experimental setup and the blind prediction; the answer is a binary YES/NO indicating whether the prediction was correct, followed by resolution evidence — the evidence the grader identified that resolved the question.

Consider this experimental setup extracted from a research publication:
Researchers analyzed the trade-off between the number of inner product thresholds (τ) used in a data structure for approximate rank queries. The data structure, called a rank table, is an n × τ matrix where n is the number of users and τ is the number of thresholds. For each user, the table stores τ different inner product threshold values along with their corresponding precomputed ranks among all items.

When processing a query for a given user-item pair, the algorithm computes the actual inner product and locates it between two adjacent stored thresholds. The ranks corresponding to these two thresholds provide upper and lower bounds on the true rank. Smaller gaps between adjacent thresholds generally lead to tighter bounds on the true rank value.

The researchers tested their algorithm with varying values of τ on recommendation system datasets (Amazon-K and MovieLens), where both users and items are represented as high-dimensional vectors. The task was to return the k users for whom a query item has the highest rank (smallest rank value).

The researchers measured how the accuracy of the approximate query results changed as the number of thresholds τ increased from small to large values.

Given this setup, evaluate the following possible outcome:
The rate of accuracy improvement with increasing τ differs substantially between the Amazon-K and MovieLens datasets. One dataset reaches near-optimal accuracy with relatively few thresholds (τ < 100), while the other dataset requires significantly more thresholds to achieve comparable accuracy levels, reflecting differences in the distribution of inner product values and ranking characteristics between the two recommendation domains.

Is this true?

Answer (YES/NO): NO